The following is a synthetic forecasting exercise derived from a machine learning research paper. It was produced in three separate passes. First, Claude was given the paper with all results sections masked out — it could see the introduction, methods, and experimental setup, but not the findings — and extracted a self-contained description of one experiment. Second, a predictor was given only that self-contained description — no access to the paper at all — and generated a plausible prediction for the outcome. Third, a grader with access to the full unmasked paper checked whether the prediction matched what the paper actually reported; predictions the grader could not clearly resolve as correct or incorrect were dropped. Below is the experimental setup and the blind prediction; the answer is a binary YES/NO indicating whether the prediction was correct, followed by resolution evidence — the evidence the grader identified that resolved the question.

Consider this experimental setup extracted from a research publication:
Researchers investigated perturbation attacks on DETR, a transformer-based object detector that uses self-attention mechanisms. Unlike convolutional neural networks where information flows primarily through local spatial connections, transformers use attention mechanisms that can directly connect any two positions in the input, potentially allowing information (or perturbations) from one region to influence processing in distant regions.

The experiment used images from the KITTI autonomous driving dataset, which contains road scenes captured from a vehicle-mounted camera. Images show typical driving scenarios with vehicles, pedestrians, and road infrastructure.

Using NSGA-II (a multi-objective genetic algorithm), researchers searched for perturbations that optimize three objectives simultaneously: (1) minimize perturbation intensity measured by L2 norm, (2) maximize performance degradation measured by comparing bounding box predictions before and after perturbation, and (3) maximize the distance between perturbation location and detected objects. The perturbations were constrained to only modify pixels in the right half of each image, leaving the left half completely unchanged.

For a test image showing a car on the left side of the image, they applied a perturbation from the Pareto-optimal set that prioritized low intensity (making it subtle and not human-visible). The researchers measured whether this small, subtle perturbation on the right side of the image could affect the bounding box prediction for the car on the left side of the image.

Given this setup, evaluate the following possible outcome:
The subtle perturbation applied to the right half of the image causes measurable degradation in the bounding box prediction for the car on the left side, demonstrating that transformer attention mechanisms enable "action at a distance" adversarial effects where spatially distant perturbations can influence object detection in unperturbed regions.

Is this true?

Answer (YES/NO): YES